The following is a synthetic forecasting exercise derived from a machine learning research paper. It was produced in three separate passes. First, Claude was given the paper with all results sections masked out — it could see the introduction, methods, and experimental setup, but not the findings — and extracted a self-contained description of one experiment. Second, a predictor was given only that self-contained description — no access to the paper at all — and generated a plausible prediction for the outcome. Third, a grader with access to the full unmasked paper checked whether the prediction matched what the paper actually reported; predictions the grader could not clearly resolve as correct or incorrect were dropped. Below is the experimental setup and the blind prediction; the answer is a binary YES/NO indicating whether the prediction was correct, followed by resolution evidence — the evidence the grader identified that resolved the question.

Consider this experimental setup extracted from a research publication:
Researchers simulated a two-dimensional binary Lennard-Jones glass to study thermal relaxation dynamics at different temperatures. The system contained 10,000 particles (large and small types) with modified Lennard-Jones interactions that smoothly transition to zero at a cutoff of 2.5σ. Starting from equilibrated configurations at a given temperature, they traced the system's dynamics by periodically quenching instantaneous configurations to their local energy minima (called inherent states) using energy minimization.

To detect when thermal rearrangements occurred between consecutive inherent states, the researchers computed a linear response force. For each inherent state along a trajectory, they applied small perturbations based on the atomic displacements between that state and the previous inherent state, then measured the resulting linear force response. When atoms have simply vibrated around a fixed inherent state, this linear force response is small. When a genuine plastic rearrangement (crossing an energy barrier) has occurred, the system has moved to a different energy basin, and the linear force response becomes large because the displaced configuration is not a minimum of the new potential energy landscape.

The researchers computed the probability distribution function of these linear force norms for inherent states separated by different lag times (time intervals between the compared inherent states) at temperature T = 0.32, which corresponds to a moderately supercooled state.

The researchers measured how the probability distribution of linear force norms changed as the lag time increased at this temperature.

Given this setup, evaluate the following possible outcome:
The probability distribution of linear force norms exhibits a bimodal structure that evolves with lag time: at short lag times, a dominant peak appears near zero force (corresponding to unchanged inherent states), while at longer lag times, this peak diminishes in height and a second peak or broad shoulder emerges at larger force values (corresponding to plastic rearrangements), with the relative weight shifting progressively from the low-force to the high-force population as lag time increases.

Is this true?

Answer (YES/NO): YES